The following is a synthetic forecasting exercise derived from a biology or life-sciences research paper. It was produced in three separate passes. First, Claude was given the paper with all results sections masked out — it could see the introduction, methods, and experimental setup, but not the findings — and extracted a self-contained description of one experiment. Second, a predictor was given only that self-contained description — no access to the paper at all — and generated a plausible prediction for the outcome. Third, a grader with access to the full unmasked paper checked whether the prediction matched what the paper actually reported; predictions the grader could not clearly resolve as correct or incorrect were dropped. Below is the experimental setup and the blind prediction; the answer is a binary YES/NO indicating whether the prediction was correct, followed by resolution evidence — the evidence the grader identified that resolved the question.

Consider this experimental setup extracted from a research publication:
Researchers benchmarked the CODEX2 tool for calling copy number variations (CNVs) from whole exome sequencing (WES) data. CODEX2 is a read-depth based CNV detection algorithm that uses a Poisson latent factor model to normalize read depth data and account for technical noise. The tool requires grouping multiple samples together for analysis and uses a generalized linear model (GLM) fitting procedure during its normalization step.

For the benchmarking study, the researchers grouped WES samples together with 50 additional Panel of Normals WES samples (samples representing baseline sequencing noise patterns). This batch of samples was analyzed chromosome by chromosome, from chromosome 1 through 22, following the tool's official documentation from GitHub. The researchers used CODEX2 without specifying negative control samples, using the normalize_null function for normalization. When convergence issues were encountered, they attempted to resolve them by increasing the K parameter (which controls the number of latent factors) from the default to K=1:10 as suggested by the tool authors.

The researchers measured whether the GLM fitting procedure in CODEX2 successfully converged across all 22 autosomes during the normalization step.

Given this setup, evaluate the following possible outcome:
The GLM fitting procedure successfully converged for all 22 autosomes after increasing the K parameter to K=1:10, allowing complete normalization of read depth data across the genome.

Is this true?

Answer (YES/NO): NO